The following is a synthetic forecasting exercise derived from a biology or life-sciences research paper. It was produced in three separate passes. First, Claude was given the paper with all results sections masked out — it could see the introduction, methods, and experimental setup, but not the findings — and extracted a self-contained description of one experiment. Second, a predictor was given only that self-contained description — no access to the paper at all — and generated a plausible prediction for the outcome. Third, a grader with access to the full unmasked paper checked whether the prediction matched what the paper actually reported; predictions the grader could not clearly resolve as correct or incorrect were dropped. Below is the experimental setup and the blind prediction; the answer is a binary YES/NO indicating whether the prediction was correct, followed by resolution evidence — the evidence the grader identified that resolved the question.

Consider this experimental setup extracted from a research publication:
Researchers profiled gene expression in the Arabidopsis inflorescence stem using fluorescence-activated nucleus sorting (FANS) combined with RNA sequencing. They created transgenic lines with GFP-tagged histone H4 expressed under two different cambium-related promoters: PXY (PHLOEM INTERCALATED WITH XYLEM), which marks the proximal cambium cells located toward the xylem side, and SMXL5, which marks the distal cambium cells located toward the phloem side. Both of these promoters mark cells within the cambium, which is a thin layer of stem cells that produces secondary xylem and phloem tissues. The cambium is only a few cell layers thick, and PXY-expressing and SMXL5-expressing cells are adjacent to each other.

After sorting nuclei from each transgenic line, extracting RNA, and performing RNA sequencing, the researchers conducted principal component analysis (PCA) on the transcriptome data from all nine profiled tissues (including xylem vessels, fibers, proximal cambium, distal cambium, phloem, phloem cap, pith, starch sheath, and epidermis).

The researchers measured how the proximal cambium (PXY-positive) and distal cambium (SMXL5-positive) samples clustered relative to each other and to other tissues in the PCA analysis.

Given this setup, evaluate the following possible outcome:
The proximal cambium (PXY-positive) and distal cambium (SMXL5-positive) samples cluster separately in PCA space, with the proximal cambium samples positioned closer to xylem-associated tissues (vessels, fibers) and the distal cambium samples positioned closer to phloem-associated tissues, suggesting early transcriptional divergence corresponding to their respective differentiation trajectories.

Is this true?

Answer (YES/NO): YES